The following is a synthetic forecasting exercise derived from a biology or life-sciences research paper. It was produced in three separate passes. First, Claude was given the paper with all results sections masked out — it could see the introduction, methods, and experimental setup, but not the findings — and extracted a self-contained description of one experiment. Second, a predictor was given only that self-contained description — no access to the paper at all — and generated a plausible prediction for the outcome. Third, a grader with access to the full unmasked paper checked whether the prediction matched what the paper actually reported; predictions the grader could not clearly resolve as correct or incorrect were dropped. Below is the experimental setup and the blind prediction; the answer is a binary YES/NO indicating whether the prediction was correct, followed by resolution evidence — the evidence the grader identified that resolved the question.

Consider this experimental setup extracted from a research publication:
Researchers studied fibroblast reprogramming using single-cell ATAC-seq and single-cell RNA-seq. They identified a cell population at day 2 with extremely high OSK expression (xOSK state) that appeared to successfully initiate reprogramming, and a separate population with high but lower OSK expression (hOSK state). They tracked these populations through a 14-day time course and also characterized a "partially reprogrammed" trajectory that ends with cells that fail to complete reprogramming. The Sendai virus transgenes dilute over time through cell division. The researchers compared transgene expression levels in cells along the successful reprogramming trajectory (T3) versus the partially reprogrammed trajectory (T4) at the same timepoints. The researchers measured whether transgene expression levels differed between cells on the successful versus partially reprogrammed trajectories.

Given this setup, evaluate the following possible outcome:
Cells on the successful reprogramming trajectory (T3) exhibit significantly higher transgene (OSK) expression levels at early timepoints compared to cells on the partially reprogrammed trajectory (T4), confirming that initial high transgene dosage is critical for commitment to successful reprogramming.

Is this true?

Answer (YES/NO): YES